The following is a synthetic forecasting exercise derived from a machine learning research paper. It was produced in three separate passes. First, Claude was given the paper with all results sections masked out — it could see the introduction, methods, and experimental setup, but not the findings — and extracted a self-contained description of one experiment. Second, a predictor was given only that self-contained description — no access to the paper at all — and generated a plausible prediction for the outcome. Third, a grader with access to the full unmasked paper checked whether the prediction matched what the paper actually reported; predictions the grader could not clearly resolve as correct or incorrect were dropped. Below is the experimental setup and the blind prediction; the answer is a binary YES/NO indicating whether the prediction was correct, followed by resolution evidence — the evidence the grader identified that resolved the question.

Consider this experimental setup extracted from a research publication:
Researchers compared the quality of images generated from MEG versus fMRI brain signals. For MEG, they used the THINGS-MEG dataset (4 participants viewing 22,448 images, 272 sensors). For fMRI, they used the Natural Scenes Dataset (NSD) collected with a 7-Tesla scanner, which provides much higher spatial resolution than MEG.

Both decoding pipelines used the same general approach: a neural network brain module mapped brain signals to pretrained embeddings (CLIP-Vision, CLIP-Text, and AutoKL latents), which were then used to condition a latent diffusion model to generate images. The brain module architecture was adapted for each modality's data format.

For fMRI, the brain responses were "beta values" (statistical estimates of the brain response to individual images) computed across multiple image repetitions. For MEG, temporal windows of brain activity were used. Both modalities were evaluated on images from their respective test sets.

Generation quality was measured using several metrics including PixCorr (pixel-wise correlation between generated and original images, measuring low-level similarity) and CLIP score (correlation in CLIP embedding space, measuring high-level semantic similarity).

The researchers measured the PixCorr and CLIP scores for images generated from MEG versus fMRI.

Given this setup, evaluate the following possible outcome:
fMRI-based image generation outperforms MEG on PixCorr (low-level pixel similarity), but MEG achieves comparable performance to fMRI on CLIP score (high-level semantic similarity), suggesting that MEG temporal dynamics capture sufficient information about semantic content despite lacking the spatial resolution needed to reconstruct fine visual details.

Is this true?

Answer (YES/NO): NO